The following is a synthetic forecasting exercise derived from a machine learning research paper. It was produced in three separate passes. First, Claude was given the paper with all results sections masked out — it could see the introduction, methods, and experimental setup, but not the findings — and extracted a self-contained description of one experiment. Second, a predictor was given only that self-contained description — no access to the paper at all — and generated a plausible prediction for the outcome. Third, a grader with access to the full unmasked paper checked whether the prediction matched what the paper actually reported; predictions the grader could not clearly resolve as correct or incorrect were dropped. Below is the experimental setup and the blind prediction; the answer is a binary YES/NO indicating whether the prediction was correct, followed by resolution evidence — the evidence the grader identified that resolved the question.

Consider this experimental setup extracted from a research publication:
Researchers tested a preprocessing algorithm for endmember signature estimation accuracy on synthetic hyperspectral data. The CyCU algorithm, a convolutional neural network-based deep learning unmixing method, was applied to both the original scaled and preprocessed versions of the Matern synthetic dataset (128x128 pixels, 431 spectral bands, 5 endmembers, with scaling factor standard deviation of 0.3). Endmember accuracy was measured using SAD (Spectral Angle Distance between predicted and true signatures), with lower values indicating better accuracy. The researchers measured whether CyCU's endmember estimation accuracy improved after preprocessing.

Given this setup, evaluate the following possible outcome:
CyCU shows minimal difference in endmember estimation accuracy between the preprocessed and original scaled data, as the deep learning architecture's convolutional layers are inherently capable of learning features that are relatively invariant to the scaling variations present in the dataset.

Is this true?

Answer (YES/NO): NO